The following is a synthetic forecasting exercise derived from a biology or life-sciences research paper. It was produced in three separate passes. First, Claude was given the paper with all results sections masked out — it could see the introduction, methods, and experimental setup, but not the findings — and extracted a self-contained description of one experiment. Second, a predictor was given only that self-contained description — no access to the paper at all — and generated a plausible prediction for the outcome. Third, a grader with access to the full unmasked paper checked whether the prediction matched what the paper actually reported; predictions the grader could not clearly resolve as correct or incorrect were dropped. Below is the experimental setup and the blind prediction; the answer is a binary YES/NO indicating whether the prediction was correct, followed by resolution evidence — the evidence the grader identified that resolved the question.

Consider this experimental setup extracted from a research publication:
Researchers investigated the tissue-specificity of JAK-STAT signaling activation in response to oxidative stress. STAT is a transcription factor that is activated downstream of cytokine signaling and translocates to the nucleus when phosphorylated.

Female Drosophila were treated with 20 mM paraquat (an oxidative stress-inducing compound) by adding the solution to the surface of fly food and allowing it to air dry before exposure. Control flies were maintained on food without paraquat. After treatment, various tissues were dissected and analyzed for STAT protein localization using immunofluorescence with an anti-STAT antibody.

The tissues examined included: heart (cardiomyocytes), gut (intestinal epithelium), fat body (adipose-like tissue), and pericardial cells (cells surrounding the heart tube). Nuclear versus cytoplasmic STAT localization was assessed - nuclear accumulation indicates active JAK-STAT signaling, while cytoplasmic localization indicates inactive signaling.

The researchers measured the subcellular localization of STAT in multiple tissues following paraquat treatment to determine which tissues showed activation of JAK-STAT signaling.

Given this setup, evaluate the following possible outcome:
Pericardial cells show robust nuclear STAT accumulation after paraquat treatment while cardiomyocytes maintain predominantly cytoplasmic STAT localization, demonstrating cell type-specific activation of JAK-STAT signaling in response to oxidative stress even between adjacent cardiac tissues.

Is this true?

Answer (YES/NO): NO